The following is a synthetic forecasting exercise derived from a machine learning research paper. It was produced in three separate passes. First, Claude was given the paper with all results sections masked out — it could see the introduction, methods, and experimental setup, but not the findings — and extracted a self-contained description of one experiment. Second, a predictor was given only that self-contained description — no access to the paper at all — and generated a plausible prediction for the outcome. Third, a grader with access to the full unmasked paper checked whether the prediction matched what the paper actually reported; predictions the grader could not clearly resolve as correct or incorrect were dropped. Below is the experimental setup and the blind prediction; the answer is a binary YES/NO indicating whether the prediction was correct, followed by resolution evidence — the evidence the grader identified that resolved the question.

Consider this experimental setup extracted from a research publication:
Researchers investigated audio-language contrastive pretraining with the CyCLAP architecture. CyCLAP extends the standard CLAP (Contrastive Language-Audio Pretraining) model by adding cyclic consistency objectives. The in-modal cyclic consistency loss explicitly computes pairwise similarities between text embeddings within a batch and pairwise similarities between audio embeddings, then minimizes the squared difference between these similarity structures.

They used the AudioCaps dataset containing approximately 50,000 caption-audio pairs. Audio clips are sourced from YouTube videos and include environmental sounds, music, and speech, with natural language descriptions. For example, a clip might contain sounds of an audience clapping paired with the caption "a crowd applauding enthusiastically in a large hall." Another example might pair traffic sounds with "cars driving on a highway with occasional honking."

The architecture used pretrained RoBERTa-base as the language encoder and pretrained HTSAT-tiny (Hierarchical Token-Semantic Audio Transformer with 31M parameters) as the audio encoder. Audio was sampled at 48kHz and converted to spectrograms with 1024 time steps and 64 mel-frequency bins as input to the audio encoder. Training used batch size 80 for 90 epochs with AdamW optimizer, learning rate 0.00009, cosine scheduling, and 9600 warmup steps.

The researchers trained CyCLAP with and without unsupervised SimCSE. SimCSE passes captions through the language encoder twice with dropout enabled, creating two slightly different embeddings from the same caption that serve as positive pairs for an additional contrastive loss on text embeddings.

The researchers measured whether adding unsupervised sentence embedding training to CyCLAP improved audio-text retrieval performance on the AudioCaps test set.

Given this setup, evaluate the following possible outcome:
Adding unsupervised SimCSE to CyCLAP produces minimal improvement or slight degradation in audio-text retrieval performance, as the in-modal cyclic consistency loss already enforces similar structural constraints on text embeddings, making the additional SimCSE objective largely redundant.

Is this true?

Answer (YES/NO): YES